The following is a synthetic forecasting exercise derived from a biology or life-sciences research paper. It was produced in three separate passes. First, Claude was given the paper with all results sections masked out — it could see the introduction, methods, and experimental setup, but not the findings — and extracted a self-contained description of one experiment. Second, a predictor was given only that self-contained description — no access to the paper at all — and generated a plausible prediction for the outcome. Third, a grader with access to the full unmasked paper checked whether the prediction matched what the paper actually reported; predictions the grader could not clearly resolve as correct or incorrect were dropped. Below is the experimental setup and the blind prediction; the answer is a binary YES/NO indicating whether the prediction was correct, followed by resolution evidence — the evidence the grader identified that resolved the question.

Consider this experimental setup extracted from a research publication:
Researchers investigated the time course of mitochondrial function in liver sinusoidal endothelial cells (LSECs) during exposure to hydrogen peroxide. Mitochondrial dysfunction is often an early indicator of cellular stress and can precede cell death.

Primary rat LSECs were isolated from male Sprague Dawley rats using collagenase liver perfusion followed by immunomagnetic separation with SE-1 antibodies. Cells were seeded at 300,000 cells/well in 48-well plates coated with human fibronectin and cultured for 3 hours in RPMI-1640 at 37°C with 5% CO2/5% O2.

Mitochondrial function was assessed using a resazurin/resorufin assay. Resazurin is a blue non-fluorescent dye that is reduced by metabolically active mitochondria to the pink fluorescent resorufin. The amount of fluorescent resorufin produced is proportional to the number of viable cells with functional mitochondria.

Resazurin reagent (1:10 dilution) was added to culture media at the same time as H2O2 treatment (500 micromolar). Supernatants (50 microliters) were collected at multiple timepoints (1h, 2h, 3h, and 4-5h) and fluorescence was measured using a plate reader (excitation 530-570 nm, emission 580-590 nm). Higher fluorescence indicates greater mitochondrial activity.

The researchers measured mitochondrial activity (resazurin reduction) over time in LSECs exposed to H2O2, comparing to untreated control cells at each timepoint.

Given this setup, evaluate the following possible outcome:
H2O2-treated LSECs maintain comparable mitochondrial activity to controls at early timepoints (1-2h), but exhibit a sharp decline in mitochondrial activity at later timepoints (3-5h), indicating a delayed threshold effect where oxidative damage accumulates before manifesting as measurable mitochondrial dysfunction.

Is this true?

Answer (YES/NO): NO